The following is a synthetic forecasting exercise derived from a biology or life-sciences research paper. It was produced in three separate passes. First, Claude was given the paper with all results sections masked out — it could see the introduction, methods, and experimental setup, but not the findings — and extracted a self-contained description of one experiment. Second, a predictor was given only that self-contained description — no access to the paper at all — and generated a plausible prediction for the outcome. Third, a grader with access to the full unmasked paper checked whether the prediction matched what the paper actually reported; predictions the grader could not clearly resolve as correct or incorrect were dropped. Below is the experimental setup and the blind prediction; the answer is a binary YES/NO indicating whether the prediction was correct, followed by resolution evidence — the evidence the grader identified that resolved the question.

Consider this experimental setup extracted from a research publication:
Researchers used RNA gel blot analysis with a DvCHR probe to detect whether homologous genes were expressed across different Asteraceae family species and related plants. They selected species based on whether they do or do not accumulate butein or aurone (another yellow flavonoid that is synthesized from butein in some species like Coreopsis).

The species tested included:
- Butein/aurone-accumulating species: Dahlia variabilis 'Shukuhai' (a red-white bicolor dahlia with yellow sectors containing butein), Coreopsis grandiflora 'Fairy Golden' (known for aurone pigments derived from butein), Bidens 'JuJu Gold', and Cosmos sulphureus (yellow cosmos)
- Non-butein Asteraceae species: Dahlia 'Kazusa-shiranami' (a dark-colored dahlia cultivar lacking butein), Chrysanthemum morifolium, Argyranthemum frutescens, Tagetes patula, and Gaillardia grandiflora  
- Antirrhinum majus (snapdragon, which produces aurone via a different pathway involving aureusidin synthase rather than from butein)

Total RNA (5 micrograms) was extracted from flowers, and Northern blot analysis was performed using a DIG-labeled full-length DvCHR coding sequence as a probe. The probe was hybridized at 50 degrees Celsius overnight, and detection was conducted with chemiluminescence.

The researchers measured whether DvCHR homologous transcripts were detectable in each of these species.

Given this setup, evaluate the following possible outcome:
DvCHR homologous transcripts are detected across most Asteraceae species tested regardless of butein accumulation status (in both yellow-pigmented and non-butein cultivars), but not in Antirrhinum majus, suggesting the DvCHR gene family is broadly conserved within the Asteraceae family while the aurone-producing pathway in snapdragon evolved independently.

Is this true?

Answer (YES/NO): NO